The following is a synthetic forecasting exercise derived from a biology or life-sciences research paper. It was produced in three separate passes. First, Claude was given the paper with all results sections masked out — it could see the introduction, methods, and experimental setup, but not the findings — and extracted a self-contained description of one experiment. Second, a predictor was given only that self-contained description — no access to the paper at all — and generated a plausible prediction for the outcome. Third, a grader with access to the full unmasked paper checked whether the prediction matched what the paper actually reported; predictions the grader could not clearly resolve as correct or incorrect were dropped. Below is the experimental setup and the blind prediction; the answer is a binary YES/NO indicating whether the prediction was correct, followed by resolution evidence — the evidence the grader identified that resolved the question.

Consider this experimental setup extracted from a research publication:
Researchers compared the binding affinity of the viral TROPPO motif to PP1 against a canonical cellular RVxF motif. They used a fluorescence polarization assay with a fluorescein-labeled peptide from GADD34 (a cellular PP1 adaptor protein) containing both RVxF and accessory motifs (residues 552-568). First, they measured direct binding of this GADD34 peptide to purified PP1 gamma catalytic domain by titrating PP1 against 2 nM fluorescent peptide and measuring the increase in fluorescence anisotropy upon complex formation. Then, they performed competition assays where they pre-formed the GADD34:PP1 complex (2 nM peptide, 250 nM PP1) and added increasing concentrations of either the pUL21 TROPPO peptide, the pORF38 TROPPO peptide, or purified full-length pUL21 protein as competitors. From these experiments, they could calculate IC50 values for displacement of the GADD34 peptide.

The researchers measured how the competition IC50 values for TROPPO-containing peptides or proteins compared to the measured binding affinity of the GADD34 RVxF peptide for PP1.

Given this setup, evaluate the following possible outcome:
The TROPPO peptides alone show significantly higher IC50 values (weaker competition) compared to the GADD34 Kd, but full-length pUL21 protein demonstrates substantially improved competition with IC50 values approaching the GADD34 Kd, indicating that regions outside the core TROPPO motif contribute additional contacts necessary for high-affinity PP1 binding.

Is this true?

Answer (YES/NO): NO